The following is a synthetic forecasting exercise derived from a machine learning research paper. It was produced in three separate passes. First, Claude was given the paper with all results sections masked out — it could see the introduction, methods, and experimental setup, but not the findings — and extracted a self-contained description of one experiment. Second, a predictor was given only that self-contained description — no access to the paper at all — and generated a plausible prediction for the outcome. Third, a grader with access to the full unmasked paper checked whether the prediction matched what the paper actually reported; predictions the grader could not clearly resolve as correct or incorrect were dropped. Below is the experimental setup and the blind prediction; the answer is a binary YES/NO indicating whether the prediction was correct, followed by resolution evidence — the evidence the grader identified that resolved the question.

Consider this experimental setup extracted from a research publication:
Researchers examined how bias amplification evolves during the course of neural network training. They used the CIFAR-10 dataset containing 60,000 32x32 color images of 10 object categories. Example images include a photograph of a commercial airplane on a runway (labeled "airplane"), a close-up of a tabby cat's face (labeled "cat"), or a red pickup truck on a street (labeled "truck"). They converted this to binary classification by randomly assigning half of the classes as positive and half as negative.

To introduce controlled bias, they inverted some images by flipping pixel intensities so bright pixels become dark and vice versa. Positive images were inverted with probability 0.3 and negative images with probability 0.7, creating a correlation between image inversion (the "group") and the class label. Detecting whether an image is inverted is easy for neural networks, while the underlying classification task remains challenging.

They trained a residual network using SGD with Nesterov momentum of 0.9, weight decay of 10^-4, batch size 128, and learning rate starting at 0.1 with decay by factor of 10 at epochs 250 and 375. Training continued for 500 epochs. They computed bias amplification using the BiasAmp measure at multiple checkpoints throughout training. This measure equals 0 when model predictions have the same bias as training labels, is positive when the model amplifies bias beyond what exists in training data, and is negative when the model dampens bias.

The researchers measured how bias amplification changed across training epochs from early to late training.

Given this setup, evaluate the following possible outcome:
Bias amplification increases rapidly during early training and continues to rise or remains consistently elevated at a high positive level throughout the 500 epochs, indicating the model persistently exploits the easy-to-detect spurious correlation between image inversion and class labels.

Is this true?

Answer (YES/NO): NO